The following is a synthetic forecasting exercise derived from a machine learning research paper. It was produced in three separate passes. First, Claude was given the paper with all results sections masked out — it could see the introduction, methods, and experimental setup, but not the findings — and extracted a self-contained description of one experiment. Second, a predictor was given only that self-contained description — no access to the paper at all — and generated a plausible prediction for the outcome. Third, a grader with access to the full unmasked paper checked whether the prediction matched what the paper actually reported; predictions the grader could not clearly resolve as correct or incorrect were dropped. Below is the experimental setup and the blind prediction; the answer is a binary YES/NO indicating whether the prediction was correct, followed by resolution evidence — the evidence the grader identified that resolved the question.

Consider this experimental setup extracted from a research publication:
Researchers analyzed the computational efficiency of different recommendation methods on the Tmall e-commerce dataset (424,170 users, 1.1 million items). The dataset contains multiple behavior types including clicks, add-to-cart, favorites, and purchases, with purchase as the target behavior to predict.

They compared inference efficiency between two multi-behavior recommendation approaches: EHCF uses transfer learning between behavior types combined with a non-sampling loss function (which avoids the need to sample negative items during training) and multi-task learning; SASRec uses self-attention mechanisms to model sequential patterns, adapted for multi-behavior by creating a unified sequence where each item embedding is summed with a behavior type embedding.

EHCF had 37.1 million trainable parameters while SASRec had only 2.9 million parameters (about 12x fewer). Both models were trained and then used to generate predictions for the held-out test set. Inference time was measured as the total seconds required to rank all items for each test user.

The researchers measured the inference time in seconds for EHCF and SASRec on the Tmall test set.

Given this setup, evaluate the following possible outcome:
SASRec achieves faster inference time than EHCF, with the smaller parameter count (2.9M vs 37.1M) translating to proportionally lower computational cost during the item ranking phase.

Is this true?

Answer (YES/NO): NO